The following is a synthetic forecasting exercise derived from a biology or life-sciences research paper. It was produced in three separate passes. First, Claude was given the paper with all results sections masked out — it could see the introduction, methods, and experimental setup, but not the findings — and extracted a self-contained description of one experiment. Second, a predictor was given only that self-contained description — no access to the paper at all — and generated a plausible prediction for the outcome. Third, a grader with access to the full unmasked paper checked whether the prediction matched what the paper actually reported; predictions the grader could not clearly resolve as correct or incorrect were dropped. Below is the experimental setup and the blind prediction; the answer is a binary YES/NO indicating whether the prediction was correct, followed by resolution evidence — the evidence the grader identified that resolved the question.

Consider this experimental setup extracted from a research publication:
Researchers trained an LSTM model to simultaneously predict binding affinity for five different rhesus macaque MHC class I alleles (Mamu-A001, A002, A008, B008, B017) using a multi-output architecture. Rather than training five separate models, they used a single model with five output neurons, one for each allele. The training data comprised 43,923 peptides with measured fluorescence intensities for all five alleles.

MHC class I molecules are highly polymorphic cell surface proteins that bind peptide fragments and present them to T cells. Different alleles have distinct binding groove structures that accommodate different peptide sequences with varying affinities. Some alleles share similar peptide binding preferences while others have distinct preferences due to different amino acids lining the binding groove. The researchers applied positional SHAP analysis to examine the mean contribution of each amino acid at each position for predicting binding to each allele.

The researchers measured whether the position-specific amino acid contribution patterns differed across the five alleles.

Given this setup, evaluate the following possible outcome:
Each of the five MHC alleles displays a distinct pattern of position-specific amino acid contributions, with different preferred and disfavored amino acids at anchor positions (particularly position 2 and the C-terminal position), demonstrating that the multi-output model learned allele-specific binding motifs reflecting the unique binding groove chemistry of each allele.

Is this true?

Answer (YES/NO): YES